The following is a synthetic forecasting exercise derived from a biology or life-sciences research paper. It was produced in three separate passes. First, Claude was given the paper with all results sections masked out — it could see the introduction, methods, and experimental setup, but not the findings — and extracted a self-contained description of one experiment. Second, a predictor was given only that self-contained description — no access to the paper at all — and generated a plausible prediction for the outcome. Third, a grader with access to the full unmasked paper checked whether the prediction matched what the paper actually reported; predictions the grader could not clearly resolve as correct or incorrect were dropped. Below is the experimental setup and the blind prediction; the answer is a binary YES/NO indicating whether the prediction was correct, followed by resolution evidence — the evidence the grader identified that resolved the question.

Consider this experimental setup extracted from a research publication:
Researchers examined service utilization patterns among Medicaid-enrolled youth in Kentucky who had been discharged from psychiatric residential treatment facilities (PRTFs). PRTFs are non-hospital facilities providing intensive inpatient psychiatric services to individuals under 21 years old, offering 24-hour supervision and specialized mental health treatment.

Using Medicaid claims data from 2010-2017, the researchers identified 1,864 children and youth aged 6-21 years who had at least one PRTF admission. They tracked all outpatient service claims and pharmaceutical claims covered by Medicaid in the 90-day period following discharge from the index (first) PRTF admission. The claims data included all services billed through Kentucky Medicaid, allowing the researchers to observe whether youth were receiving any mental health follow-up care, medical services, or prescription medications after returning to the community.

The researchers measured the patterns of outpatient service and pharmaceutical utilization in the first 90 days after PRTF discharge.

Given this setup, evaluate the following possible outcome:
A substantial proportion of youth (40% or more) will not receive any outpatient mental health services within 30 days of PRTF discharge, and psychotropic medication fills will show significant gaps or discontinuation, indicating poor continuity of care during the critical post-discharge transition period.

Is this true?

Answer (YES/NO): NO